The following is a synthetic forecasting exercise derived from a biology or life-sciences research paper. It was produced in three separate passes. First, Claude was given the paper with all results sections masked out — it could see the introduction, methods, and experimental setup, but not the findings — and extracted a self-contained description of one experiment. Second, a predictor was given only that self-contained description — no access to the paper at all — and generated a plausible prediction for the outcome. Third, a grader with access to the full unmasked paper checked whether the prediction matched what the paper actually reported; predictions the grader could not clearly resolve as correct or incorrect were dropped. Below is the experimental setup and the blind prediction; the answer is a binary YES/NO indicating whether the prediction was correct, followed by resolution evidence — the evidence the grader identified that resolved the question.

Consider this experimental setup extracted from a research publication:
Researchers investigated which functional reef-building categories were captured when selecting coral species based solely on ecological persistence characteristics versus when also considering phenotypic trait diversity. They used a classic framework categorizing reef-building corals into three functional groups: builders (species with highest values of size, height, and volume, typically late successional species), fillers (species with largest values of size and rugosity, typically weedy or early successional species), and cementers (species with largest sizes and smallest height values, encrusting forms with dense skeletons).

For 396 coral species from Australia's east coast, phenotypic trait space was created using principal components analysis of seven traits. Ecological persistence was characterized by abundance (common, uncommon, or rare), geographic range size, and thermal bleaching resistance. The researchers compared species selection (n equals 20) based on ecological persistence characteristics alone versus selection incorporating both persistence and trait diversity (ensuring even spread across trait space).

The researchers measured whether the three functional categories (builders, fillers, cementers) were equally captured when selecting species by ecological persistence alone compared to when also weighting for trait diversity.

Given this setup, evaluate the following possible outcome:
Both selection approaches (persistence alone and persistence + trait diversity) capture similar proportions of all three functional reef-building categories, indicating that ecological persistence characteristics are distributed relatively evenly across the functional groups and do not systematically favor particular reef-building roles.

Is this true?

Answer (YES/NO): NO